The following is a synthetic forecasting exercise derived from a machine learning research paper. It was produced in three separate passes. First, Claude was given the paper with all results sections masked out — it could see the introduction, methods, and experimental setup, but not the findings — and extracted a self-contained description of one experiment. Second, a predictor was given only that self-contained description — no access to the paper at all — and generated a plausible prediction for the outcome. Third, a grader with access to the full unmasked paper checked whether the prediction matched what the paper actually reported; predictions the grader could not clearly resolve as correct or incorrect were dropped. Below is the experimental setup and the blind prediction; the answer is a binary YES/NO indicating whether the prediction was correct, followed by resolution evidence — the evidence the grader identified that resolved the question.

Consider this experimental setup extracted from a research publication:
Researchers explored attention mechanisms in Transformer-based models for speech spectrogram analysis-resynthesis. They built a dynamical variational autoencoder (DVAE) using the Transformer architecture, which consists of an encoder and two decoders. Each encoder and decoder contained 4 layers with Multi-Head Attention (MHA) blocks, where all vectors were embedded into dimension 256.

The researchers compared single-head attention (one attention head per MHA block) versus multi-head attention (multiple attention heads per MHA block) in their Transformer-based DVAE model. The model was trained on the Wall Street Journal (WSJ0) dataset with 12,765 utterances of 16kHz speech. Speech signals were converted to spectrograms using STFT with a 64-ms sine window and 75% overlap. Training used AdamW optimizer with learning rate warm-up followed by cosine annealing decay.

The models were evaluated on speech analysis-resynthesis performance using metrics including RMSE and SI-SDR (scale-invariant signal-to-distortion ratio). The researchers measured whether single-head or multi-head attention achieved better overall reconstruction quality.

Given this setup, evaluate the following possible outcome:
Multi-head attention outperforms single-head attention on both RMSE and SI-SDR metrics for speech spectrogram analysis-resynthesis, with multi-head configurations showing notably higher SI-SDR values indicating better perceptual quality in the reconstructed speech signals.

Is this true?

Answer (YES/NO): NO